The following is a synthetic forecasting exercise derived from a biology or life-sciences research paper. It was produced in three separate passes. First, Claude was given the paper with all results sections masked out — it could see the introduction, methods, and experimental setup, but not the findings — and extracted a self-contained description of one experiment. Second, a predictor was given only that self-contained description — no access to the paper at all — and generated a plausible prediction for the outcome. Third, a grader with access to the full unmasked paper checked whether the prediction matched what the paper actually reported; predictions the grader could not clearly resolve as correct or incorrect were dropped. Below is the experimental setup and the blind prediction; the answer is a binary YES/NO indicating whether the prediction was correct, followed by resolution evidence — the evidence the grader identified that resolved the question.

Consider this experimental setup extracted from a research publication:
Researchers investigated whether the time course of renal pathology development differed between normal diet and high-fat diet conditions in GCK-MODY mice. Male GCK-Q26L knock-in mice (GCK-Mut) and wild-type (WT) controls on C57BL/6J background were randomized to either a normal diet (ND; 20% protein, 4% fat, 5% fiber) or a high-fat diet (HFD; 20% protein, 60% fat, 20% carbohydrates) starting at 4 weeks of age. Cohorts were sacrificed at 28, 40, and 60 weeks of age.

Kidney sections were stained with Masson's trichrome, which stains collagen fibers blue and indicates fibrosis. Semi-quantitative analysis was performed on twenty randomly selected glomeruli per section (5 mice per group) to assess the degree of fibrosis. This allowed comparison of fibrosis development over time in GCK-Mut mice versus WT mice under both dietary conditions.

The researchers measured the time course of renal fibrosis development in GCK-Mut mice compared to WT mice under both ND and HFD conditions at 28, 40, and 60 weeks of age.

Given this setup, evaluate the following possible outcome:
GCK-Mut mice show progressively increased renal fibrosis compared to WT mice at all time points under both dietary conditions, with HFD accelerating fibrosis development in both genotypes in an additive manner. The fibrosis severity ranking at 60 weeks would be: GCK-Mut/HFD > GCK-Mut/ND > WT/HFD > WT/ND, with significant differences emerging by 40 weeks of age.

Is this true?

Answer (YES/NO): NO